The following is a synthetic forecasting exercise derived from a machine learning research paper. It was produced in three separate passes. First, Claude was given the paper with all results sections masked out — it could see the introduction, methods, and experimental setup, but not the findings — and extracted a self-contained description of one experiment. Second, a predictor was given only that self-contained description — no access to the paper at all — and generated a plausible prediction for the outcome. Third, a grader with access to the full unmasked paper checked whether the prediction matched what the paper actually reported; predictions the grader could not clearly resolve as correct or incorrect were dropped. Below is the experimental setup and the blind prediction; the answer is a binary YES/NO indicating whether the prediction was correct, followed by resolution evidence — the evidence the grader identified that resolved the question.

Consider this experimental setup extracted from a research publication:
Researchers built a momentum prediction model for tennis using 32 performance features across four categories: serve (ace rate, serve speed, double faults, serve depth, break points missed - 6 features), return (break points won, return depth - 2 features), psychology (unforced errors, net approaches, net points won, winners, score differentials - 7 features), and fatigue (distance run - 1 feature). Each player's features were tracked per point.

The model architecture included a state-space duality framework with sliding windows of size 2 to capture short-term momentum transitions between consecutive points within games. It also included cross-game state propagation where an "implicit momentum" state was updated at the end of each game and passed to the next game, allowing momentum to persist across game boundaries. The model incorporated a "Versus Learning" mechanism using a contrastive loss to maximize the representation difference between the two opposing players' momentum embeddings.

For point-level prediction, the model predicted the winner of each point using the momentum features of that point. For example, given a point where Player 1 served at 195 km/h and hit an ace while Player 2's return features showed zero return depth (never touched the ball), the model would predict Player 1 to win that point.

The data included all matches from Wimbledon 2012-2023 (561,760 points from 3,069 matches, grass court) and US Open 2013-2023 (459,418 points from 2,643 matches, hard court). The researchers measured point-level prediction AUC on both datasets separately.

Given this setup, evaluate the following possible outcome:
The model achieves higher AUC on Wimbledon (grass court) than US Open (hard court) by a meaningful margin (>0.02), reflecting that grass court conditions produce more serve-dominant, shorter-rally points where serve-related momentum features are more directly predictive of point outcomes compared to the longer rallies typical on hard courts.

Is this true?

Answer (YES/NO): NO